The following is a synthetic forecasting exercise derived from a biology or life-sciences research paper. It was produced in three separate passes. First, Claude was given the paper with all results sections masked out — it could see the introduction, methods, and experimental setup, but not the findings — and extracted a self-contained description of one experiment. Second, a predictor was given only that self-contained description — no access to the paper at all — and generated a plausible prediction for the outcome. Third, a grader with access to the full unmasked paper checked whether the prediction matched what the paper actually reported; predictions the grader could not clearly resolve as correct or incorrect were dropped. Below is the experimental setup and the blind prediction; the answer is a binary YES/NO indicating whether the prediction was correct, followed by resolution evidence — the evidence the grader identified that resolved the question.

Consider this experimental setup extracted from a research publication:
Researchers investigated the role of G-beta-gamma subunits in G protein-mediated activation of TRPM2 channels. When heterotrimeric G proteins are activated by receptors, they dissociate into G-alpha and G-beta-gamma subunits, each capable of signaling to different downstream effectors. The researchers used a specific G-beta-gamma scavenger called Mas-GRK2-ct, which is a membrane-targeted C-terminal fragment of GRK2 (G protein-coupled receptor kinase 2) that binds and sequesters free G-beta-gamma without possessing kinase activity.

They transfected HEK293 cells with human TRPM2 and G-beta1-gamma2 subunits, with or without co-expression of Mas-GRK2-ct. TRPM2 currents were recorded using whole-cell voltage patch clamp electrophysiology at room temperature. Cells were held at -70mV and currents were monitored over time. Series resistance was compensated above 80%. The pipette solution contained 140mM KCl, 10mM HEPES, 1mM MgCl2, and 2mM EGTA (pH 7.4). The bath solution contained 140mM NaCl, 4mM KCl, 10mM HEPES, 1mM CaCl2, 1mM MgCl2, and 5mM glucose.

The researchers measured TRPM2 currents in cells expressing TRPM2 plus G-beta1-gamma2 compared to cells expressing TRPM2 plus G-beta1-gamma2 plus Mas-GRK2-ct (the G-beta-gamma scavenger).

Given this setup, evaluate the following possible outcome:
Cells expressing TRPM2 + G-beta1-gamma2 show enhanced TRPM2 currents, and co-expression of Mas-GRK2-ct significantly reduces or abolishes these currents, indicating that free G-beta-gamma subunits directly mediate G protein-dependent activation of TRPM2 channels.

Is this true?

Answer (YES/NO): NO